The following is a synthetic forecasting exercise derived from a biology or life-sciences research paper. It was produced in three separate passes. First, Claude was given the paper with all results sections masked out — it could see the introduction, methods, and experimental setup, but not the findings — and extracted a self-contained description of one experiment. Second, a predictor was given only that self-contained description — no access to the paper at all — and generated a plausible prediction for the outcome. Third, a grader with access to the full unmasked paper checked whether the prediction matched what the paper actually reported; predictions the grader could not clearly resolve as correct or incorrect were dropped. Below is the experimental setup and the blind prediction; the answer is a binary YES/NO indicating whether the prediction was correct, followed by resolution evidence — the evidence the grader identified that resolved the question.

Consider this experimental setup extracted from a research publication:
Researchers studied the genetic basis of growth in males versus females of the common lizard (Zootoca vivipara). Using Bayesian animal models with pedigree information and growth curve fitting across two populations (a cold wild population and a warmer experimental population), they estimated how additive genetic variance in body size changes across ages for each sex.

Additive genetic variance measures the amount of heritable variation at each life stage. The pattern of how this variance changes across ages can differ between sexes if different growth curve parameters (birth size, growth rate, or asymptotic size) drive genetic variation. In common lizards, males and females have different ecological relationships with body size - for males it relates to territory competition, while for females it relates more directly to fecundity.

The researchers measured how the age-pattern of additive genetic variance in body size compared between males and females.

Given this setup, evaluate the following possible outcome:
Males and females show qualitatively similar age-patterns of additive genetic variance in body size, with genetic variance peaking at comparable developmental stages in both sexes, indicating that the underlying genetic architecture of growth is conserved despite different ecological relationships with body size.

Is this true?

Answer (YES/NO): NO